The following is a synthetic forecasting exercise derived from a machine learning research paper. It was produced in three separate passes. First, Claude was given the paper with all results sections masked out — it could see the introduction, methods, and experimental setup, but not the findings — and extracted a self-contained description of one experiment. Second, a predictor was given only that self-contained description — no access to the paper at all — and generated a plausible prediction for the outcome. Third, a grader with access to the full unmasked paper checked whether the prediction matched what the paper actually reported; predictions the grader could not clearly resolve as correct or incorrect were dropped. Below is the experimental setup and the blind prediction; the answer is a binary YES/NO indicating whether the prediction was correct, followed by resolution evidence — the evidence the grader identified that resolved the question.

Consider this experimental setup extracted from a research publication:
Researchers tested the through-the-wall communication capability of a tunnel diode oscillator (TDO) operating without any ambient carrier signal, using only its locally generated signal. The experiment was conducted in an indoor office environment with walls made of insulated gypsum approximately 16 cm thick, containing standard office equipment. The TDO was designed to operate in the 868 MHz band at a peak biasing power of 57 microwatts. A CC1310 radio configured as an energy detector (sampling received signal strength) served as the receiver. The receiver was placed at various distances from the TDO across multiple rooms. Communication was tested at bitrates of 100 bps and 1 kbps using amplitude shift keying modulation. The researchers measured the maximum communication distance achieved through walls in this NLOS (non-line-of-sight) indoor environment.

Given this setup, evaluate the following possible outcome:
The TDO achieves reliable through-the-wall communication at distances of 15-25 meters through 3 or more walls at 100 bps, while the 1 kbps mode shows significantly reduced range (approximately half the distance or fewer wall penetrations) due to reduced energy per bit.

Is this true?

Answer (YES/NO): NO